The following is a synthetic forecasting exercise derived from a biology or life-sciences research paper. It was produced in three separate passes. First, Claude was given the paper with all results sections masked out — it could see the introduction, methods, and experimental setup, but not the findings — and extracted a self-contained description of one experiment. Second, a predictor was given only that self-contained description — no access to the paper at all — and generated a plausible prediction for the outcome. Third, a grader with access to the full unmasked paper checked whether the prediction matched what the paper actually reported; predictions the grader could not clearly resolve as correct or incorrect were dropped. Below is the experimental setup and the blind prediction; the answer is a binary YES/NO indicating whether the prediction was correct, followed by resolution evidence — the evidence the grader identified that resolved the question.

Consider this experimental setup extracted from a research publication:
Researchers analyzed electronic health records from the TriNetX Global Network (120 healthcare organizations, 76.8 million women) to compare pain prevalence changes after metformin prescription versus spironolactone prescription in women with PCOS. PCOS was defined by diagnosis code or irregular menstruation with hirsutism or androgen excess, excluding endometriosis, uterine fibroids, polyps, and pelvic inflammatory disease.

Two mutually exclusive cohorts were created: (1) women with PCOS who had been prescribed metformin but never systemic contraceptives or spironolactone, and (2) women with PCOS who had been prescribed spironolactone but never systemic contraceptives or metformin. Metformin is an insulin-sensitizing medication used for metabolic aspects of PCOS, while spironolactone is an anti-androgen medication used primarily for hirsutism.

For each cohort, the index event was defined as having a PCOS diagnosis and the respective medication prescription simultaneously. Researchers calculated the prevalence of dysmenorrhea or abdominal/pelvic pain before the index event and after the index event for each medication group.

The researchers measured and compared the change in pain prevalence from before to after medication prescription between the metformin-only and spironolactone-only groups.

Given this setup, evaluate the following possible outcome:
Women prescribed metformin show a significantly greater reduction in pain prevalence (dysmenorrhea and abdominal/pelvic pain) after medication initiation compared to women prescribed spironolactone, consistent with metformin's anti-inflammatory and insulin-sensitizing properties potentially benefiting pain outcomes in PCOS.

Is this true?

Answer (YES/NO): NO